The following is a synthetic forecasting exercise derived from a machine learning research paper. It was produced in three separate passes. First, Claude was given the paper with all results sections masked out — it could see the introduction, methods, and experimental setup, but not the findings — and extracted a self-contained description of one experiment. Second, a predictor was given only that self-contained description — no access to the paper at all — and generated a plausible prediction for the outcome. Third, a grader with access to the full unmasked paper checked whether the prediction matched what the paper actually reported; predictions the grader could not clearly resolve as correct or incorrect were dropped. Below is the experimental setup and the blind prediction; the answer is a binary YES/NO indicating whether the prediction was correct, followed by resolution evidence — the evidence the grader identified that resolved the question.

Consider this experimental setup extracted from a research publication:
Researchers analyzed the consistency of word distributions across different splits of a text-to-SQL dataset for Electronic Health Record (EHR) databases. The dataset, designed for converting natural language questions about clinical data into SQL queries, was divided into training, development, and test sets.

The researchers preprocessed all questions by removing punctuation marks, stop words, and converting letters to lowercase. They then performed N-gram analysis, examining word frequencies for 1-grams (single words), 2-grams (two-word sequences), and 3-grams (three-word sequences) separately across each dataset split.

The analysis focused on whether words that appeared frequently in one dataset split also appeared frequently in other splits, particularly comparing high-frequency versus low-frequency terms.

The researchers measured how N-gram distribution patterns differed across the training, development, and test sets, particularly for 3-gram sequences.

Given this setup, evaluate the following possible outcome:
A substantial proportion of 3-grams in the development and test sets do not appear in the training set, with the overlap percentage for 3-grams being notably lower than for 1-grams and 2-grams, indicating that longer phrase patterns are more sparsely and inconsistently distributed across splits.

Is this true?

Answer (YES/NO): NO